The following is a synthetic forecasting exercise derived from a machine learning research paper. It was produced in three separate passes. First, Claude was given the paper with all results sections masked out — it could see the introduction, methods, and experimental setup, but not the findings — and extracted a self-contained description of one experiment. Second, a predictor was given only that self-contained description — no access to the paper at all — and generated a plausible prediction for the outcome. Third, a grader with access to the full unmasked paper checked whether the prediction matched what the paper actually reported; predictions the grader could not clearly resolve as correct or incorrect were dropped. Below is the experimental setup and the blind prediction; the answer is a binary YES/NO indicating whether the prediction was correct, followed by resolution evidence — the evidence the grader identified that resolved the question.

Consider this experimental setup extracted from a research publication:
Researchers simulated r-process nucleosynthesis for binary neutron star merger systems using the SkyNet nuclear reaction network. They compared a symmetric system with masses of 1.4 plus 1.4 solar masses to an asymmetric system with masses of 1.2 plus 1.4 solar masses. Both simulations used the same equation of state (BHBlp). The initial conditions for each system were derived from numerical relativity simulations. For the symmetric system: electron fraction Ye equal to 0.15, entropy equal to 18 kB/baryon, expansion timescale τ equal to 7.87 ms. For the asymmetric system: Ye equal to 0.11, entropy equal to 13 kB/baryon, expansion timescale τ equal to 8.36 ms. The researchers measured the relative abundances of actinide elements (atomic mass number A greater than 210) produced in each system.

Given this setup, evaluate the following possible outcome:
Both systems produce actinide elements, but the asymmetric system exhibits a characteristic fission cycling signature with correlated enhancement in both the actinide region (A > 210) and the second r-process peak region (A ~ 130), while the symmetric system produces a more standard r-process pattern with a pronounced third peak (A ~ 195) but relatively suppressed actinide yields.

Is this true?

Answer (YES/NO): NO